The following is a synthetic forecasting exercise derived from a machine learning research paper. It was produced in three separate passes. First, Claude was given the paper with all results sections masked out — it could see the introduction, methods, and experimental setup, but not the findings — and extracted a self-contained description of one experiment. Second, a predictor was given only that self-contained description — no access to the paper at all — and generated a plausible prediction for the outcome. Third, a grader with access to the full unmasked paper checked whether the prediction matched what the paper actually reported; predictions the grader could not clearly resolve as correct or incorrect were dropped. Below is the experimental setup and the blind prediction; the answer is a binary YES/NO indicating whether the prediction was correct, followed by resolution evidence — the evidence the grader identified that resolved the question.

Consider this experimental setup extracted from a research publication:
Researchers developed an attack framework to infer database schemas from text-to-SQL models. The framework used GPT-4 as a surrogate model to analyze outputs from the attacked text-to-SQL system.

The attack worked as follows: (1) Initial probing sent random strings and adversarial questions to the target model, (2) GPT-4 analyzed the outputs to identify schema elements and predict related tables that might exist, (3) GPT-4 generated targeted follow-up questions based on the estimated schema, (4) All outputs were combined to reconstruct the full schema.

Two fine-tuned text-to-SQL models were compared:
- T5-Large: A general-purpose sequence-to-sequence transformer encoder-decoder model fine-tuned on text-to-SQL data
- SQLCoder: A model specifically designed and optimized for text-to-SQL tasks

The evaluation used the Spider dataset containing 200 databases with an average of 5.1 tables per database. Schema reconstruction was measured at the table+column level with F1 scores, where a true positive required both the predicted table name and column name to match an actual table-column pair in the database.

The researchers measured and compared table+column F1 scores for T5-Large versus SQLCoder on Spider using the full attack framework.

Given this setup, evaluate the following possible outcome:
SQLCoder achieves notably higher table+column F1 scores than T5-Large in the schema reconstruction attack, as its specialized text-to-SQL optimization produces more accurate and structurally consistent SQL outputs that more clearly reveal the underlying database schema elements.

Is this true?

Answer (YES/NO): YES